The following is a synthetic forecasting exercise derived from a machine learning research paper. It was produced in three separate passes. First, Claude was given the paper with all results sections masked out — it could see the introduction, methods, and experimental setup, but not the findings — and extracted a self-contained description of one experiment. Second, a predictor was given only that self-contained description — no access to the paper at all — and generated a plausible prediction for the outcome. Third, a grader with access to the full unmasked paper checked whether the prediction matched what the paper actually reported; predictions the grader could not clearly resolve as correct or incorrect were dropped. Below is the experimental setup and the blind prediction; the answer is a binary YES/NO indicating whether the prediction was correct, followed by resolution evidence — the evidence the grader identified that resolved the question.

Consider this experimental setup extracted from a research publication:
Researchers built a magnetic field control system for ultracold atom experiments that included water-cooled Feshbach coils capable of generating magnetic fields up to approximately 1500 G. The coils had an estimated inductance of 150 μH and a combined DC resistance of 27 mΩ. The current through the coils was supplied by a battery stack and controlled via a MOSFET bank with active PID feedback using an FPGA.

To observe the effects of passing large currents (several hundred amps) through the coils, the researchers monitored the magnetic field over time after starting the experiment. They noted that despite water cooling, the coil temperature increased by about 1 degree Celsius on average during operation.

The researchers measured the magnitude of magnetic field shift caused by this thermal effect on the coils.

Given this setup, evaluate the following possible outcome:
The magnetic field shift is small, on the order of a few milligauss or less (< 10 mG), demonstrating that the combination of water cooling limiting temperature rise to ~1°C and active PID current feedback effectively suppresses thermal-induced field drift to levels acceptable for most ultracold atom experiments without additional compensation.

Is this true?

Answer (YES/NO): NO